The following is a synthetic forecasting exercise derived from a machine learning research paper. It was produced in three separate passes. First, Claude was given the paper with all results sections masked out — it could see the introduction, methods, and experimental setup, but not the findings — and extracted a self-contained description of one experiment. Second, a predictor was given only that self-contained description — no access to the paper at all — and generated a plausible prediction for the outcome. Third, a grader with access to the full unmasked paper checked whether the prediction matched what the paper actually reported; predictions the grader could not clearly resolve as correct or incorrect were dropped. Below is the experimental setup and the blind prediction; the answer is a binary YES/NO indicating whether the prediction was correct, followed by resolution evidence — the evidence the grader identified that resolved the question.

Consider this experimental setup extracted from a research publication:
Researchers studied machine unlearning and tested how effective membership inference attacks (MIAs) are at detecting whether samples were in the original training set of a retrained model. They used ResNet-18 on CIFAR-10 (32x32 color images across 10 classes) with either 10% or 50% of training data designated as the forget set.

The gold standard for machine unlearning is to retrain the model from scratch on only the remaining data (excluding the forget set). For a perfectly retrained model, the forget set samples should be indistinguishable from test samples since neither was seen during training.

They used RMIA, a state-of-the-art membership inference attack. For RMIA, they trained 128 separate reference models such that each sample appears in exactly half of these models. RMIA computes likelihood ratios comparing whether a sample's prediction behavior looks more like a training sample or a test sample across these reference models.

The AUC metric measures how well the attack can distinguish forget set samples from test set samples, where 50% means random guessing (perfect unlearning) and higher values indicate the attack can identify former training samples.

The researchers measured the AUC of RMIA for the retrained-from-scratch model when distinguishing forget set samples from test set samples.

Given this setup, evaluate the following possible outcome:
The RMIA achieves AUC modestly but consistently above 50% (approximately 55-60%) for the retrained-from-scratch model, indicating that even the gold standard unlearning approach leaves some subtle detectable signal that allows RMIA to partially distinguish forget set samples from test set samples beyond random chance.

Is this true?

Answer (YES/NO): NO